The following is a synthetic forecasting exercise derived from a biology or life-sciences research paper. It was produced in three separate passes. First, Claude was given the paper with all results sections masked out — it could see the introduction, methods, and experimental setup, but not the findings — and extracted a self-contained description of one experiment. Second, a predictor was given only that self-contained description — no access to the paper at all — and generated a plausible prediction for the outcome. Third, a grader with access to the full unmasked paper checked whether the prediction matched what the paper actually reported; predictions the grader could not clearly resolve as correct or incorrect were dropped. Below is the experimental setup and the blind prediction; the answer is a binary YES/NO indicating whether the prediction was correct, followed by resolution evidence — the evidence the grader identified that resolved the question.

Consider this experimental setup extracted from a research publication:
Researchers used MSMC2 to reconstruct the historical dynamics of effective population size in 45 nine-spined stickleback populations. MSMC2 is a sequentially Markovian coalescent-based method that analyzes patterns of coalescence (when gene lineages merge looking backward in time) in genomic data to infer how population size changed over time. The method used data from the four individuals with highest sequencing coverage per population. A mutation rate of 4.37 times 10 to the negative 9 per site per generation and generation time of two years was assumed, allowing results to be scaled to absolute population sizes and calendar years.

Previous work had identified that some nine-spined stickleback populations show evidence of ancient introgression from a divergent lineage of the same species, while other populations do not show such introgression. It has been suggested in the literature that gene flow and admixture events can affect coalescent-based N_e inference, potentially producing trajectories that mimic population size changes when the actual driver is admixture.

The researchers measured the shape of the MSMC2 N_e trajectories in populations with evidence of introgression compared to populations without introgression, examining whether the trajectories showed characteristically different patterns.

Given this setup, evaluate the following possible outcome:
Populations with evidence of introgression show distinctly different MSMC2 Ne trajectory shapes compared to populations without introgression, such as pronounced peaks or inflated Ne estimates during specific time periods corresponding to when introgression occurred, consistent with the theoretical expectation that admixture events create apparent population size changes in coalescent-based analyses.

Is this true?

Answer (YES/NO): YES